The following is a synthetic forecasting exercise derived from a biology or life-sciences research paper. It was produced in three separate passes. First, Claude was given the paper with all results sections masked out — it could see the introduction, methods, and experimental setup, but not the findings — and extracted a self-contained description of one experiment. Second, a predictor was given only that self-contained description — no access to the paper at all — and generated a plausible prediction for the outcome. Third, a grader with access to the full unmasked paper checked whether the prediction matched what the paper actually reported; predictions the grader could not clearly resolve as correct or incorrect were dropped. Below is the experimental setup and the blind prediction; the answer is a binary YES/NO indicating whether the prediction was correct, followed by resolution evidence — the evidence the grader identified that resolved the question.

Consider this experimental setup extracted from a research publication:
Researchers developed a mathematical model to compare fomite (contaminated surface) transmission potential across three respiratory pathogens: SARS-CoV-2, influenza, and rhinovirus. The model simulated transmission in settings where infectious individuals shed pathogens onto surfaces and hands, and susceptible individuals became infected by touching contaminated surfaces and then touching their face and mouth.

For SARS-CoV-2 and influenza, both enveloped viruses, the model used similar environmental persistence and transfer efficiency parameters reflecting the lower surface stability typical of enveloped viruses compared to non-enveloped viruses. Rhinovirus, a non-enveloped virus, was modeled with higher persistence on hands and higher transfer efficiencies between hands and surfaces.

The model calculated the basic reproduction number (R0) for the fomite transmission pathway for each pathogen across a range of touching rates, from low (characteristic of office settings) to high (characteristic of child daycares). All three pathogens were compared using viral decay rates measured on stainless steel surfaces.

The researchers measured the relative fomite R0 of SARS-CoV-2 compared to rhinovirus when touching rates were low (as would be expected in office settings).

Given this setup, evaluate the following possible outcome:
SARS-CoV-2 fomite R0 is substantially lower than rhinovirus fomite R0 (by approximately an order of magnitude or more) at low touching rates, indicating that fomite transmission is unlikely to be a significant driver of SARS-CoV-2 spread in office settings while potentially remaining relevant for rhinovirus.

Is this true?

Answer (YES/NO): NO